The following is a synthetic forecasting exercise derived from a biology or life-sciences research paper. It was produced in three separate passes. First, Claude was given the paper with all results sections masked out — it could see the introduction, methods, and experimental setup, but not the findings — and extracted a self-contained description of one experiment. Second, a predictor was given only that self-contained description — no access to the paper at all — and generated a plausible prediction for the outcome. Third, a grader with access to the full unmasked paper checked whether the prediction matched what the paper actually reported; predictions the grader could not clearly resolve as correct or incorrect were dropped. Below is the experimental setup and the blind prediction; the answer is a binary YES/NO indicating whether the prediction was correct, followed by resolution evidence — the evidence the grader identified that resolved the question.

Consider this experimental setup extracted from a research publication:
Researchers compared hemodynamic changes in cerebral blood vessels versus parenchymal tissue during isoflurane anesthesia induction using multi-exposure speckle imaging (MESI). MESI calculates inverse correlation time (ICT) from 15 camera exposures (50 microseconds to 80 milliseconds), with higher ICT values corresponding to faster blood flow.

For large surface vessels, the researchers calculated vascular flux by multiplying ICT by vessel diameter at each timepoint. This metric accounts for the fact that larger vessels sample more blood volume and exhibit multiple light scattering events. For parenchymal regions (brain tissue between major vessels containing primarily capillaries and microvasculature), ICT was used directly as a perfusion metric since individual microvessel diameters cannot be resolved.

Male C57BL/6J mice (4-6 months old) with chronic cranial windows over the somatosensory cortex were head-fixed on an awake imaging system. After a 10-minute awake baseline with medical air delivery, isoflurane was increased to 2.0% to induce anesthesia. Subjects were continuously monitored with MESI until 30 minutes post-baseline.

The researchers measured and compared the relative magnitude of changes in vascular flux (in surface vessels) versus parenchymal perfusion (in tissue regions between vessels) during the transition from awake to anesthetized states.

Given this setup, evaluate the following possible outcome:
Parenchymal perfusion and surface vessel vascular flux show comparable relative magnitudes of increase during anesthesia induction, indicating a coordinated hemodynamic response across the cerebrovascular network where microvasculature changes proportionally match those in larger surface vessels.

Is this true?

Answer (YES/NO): NO